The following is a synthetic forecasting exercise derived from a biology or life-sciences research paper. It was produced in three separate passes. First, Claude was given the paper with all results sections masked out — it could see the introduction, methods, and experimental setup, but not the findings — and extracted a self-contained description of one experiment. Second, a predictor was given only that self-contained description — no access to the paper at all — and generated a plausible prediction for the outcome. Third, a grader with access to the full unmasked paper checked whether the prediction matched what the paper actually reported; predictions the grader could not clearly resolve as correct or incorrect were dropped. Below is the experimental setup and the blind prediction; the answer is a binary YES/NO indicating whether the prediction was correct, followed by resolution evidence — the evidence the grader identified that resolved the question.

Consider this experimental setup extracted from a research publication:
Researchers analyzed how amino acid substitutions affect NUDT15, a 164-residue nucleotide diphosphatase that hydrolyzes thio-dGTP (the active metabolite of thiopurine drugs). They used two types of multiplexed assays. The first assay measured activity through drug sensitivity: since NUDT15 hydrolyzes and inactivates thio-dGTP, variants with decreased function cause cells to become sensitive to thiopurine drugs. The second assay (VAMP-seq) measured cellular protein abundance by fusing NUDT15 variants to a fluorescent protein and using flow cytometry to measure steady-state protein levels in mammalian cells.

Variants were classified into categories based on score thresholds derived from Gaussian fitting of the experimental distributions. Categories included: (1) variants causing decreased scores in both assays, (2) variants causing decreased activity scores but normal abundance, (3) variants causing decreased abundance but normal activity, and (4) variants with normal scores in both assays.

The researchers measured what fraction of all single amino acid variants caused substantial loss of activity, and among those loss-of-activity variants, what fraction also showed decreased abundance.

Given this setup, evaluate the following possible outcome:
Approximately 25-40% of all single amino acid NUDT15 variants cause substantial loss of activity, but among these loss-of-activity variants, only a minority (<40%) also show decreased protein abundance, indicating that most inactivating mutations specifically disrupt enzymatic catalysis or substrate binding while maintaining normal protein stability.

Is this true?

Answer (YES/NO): NO